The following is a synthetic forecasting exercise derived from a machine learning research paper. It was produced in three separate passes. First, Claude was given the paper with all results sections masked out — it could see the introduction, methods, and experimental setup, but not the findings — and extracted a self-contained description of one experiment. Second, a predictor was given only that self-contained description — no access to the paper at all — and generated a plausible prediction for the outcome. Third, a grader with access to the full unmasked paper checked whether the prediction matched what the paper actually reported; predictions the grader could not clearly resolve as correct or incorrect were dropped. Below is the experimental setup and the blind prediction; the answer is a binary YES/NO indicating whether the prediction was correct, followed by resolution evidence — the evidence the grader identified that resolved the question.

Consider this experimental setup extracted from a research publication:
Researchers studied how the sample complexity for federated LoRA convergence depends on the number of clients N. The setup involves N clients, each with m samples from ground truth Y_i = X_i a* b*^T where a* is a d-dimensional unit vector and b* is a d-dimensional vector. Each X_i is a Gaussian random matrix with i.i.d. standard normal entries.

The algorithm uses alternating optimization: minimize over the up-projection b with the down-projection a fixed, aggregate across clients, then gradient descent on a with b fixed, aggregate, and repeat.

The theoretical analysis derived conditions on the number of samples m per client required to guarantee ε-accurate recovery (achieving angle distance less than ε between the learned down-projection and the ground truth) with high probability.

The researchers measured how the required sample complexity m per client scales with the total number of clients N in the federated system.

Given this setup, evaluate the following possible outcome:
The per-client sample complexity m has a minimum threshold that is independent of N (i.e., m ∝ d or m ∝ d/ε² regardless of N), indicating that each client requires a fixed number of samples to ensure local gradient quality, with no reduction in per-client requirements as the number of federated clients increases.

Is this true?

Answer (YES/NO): NO